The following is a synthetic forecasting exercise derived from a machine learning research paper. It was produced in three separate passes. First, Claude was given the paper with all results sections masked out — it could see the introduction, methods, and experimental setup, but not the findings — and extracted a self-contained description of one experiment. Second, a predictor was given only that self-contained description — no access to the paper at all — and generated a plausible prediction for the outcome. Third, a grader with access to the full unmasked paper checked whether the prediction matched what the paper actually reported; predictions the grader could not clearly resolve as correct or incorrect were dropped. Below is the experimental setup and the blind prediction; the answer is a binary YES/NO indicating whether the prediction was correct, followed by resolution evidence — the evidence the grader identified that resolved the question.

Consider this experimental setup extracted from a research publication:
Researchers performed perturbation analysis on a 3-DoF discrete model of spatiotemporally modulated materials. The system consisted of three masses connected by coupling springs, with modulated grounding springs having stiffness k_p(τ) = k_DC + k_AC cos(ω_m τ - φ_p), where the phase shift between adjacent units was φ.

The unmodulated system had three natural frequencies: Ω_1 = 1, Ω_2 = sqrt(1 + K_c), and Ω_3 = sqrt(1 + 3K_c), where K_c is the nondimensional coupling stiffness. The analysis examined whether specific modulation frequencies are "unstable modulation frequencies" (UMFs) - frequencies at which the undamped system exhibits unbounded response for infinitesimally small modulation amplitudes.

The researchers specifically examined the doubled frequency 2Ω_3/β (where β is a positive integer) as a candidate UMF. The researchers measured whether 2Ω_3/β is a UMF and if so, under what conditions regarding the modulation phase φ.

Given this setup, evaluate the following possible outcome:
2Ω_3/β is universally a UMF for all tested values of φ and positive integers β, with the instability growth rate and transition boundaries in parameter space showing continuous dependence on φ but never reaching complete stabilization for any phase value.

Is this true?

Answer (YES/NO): YES